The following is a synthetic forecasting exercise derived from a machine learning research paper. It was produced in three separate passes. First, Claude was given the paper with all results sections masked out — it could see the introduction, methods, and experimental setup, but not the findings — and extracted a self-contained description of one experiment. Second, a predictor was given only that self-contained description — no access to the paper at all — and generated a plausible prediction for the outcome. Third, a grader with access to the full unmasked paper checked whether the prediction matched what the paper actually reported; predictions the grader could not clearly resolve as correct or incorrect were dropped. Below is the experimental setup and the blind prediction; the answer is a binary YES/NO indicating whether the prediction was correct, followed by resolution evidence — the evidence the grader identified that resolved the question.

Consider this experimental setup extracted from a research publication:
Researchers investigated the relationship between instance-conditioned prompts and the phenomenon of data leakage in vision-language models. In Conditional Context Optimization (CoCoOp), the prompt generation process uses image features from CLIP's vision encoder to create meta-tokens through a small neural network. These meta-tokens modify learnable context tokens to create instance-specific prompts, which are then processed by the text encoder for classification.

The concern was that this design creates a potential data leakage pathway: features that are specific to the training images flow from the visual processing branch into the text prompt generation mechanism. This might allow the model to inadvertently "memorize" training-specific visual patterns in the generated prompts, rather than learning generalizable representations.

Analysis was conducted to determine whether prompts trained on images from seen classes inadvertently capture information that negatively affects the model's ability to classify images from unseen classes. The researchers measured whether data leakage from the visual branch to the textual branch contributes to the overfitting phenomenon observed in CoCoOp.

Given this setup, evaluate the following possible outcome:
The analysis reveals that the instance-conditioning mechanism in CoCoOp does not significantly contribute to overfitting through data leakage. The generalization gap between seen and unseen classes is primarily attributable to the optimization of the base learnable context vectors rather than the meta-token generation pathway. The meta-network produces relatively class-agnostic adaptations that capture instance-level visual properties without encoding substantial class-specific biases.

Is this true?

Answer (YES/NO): NO